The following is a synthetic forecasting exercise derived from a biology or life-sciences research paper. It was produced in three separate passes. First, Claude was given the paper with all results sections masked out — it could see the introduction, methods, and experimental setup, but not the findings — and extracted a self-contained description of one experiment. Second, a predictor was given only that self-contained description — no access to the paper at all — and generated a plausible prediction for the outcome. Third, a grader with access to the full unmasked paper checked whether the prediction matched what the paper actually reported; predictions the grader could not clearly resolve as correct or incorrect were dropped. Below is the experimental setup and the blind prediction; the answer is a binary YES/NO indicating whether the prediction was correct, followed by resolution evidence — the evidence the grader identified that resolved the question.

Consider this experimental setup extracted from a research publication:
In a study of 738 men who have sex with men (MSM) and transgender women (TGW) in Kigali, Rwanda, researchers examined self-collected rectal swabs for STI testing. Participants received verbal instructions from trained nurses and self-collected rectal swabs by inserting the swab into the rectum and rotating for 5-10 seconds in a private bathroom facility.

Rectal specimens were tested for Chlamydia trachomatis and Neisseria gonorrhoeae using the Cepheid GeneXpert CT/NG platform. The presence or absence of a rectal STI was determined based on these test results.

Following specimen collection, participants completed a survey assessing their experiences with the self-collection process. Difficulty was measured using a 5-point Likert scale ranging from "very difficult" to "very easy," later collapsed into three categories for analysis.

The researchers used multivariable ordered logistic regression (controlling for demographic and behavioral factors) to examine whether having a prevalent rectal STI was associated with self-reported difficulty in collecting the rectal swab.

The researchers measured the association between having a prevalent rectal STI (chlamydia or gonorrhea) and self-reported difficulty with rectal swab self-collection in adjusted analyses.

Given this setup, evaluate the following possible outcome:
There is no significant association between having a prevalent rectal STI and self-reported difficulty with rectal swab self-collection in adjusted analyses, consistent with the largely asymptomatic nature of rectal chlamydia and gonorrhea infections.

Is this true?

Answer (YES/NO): NO